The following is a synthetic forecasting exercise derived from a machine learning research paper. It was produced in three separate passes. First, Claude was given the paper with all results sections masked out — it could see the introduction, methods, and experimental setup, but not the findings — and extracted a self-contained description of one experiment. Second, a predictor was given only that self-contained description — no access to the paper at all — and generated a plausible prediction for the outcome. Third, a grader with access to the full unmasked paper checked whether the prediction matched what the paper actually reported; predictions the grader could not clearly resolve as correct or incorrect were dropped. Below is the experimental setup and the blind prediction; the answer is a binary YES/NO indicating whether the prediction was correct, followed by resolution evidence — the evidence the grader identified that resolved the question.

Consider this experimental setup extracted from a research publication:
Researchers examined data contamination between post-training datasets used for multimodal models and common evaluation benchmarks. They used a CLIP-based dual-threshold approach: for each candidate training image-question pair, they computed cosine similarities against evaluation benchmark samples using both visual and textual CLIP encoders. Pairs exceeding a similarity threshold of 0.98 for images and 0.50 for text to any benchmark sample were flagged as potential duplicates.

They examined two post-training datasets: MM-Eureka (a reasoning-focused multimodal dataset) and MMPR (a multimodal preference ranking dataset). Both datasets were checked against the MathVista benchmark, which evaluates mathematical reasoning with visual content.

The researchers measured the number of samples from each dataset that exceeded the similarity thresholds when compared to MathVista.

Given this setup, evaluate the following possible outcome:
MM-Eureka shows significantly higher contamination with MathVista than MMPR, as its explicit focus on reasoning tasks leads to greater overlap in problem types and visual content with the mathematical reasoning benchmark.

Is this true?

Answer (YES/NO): NO